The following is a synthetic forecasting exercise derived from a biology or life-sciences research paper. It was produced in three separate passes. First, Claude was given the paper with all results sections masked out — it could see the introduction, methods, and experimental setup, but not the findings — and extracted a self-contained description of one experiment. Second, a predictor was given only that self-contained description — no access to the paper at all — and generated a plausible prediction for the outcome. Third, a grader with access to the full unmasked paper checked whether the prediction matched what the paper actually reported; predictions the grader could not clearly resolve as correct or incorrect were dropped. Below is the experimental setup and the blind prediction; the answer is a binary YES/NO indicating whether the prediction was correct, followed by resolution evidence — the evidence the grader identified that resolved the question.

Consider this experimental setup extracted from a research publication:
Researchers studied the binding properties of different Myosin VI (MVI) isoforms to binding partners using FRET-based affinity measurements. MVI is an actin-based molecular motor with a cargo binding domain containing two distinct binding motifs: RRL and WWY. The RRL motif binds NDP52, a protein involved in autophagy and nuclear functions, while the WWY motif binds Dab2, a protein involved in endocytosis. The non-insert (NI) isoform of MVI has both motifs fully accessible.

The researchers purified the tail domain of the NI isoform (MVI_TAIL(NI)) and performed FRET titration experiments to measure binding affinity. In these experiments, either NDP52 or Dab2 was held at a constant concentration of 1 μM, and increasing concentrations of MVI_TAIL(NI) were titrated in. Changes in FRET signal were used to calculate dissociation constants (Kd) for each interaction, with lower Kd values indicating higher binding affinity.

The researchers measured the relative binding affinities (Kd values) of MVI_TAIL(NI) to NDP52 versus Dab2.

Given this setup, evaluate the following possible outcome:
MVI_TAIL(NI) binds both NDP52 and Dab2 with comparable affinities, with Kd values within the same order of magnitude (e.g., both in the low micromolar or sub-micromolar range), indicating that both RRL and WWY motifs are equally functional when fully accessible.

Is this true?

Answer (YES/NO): NO